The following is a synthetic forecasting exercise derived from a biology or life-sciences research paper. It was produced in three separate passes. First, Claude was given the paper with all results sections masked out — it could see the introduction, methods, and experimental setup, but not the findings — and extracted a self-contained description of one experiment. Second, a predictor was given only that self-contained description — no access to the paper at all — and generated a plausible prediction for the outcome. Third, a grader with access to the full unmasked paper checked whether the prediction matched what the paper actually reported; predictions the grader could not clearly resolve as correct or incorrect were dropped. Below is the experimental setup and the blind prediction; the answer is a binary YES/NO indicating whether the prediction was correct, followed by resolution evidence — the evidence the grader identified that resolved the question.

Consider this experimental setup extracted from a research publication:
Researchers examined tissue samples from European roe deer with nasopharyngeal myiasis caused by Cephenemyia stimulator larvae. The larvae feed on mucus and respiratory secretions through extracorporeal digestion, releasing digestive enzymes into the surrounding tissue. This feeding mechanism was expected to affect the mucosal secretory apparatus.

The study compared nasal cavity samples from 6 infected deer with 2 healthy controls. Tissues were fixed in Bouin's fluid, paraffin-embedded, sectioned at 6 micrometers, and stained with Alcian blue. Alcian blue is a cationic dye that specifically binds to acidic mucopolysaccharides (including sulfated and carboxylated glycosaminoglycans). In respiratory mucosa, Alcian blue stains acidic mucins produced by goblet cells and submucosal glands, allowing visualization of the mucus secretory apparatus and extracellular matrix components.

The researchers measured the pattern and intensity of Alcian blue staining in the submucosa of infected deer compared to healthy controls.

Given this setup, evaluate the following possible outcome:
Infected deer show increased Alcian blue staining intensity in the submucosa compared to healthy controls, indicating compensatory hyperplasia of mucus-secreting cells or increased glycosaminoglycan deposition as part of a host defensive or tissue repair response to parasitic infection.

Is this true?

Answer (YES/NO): NO